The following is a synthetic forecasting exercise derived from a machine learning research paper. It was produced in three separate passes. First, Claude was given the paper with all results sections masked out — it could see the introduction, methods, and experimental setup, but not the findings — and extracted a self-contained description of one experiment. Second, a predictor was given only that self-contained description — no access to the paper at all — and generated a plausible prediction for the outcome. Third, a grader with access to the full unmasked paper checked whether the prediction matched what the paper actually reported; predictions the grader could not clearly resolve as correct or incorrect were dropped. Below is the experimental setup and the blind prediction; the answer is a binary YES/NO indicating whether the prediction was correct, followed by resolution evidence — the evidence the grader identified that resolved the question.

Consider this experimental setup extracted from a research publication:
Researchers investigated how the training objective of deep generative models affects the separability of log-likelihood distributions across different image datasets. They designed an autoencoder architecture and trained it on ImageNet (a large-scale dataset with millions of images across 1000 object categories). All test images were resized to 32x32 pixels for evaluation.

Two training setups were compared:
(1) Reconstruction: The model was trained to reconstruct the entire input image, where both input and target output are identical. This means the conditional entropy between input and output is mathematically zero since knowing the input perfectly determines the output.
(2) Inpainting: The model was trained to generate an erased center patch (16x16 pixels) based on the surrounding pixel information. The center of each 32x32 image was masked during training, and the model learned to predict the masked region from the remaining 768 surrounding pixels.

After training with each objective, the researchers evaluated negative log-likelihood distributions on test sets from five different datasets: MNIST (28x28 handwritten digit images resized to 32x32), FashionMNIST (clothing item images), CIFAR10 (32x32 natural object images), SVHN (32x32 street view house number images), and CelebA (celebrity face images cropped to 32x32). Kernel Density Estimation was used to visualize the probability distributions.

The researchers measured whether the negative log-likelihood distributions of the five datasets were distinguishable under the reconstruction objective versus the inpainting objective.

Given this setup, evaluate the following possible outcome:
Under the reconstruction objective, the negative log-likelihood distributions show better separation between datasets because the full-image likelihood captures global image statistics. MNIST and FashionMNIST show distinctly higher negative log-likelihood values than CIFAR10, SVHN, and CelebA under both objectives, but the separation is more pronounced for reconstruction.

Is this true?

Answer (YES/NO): NO